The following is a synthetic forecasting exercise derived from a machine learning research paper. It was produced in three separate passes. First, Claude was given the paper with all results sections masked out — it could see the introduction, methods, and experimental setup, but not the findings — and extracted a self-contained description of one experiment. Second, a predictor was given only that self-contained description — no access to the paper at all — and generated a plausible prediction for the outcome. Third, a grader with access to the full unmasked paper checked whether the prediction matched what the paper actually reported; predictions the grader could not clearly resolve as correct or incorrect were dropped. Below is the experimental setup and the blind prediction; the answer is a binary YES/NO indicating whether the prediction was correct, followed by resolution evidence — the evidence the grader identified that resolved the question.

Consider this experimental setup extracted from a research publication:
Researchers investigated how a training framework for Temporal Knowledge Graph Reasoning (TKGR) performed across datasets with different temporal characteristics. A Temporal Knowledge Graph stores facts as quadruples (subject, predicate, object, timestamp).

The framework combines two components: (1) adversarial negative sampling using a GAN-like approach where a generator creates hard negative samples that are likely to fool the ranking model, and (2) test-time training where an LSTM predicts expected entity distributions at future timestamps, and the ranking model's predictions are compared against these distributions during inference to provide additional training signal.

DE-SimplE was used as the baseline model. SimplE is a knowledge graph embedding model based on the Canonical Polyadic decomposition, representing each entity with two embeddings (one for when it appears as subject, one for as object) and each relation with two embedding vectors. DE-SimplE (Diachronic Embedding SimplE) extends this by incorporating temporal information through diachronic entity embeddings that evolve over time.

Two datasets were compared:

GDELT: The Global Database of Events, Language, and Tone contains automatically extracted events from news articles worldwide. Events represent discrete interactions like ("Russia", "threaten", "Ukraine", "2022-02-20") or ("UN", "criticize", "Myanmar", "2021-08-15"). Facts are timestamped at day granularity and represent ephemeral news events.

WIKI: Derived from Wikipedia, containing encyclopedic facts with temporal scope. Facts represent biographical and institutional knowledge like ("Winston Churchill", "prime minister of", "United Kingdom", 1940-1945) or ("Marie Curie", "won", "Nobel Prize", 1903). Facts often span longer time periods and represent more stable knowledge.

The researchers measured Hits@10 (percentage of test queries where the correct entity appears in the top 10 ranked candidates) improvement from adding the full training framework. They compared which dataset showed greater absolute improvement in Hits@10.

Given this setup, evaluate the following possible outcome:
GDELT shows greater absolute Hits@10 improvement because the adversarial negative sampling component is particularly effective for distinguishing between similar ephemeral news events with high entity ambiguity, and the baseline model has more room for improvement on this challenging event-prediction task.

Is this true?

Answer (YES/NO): YES